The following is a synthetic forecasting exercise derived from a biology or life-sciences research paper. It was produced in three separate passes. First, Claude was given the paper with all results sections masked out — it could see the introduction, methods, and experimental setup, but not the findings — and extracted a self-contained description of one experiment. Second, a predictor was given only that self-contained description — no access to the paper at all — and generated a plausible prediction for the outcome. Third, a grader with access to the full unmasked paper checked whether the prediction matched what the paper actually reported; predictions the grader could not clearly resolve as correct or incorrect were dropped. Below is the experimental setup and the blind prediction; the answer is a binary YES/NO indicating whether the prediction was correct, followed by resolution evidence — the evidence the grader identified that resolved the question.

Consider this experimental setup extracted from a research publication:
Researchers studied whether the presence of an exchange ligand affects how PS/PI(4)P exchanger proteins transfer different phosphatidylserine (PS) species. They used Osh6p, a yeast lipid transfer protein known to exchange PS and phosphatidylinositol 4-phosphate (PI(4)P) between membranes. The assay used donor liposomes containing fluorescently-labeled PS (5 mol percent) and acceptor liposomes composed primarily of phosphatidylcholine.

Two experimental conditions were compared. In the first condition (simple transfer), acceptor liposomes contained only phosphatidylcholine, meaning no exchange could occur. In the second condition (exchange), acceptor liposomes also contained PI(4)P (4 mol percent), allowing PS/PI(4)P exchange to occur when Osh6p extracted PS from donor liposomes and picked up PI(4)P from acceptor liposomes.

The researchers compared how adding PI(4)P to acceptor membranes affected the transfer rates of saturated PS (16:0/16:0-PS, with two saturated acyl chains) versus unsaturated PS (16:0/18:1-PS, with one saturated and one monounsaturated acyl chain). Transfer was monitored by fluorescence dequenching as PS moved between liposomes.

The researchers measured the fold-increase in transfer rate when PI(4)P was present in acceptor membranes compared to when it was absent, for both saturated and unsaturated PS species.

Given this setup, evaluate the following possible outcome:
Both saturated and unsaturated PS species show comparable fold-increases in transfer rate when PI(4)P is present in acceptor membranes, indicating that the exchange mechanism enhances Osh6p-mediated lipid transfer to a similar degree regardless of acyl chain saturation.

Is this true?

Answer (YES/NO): NO